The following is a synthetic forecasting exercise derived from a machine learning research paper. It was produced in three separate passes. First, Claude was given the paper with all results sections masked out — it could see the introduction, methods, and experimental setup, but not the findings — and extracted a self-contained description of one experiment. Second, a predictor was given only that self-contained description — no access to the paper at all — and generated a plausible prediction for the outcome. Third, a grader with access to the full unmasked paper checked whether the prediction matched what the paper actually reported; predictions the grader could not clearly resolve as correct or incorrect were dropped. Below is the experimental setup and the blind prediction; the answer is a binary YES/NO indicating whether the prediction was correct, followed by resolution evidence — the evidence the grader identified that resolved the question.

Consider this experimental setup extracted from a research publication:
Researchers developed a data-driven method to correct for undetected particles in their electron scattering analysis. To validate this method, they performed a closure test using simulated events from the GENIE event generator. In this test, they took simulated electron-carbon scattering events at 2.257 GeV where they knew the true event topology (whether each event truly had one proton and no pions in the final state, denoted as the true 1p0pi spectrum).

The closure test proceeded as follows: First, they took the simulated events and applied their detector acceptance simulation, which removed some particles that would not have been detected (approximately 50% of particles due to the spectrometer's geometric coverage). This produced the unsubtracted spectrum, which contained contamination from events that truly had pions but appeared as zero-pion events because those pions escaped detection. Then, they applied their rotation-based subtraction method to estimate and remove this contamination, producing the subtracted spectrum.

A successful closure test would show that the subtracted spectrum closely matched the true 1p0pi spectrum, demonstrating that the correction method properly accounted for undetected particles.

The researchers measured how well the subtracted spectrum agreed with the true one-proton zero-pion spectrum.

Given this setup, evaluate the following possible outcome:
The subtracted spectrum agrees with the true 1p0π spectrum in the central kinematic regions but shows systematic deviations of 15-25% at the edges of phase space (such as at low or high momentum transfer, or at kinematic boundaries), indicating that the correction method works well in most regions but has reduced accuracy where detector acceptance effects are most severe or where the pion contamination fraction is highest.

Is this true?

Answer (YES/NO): NO